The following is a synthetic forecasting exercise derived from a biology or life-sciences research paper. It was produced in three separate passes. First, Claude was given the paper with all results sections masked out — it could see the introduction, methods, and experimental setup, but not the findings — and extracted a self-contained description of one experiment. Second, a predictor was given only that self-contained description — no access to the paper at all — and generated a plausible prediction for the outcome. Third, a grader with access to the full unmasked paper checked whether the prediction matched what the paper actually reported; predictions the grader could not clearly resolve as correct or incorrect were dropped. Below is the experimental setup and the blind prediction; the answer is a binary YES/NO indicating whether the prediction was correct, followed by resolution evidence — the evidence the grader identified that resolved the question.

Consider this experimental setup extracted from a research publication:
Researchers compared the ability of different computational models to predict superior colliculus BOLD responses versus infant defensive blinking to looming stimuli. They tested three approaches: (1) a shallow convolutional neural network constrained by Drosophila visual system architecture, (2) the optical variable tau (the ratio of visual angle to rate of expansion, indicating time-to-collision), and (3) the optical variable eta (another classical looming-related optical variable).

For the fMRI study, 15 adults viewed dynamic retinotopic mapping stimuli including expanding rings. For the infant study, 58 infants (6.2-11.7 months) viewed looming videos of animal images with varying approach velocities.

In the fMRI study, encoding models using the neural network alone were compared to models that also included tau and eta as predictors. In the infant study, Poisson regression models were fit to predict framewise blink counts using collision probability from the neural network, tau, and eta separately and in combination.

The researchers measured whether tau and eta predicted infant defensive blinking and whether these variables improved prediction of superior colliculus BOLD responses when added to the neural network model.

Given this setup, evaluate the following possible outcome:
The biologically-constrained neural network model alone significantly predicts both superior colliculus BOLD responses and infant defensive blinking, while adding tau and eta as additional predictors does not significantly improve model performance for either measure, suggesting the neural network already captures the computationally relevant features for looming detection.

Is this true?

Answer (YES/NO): NO